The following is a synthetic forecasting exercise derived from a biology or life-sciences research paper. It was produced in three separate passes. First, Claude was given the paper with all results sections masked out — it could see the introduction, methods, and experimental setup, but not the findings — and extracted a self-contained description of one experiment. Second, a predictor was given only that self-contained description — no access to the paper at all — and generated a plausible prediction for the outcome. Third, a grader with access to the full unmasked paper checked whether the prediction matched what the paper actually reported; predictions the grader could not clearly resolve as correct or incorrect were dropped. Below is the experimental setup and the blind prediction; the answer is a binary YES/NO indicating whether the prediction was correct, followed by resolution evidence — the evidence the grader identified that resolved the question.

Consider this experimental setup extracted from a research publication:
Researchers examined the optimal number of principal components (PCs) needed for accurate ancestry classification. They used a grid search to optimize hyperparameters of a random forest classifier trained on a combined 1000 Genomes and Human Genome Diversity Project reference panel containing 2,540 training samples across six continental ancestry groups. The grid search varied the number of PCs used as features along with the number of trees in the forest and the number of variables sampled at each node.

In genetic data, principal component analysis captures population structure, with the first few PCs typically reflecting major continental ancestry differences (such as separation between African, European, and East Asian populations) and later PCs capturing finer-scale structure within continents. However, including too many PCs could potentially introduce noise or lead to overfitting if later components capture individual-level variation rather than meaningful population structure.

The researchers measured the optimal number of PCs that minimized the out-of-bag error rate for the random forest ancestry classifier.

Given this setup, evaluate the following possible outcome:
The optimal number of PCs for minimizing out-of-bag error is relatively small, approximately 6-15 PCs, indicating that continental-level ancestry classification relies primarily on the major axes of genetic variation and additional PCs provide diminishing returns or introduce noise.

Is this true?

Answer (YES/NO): YES